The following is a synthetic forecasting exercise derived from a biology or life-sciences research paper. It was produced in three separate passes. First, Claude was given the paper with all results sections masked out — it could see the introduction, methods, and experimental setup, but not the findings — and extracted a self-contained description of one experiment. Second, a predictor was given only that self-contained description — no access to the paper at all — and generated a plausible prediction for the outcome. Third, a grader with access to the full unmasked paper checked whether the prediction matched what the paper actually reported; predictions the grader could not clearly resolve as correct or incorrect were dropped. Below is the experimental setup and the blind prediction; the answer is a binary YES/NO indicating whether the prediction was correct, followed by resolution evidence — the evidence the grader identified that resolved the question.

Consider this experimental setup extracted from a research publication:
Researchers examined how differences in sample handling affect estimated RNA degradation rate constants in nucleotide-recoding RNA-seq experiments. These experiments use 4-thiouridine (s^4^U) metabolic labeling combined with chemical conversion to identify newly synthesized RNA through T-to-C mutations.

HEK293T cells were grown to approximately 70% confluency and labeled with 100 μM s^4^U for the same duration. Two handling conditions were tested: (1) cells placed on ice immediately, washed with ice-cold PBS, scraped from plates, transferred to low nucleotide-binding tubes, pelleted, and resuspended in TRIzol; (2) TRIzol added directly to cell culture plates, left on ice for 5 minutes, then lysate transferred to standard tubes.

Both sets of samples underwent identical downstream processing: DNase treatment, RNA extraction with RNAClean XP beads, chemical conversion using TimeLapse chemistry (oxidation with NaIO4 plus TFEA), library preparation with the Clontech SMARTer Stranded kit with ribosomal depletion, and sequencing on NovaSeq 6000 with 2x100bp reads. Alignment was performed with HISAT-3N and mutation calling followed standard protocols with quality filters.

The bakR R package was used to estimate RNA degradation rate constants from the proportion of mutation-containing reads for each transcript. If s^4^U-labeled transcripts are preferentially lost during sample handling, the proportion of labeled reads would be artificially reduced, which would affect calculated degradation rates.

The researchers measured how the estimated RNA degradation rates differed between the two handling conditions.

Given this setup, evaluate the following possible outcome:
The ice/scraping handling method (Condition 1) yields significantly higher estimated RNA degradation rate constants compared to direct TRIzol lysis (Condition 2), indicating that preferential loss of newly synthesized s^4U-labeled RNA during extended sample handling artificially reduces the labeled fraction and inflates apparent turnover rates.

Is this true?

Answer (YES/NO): NO